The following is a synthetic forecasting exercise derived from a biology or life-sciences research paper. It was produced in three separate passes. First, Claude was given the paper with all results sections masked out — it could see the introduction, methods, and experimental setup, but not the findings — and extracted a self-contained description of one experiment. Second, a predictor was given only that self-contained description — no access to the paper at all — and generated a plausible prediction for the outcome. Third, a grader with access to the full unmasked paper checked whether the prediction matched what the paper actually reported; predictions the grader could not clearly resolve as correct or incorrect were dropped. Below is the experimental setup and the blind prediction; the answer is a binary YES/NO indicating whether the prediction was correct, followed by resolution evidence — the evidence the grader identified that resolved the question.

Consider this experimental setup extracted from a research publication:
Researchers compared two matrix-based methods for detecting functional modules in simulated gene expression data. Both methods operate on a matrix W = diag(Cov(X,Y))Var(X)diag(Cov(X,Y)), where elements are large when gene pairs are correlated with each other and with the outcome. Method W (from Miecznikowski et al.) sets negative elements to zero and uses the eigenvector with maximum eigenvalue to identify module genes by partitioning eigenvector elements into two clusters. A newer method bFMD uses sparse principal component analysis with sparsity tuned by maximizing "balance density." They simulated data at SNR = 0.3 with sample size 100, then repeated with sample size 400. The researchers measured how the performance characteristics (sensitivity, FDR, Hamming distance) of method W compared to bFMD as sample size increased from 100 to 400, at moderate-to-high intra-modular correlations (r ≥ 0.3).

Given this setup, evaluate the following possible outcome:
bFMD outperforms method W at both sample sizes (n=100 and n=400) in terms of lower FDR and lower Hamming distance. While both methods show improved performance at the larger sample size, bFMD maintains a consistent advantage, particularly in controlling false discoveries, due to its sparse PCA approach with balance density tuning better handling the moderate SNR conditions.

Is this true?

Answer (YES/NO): NO